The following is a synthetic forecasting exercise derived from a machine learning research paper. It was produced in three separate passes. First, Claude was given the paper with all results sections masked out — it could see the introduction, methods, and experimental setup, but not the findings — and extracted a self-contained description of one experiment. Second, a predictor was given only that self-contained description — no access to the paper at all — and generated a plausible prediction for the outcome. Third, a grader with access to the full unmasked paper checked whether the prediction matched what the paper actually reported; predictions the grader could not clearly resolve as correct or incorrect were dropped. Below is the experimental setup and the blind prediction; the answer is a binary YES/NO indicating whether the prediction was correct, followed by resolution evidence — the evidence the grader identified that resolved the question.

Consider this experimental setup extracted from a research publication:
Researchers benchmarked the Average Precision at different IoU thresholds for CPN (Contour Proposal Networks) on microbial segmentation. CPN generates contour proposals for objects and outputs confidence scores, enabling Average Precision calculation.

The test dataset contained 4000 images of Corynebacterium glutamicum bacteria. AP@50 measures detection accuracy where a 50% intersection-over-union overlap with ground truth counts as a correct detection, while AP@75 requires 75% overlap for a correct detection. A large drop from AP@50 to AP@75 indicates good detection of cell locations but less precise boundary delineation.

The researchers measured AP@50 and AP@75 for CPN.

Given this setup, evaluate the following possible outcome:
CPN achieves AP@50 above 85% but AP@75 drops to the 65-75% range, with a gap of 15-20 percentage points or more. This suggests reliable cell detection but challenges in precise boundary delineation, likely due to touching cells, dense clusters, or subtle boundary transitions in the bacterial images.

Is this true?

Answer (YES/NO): NO